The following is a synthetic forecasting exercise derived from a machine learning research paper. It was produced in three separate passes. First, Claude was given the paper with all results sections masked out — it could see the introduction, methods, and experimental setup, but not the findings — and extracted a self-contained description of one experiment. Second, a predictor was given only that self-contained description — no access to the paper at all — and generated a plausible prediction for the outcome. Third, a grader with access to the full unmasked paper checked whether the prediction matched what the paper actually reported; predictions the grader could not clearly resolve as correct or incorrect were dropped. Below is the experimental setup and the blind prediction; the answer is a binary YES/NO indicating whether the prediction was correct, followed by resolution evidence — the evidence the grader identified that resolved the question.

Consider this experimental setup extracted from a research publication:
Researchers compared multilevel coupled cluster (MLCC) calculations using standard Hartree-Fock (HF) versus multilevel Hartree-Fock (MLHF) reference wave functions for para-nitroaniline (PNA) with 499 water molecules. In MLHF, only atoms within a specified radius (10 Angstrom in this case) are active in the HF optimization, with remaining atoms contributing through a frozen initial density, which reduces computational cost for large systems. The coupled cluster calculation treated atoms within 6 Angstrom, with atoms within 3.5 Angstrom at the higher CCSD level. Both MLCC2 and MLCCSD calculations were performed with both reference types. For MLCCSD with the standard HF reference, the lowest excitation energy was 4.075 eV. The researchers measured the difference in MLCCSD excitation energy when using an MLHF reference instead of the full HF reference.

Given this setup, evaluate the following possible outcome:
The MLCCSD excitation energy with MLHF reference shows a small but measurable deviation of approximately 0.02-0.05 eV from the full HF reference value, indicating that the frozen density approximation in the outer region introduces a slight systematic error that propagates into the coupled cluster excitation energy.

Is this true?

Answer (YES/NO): NO